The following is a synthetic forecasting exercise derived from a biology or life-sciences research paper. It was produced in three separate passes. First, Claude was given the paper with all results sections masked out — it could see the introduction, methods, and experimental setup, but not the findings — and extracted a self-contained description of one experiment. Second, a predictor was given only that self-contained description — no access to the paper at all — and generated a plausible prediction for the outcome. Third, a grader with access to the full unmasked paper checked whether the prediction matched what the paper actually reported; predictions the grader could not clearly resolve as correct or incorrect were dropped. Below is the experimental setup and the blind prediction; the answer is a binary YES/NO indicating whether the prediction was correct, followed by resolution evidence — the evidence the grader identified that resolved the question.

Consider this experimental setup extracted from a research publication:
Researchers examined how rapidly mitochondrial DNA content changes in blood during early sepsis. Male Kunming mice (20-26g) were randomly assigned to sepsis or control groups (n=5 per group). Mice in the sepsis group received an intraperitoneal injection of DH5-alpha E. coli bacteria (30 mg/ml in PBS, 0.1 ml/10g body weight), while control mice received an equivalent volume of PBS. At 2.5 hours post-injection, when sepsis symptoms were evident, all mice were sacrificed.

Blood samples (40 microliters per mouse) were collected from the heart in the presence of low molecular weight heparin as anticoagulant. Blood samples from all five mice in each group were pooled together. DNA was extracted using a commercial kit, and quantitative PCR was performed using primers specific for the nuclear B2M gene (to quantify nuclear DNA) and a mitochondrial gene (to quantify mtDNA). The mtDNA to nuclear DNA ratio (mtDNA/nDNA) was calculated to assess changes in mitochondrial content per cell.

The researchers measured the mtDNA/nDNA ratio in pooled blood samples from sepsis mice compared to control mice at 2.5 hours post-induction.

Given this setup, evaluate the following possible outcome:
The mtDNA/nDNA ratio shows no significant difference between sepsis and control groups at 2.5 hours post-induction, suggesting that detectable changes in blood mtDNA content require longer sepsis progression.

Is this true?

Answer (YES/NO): NO